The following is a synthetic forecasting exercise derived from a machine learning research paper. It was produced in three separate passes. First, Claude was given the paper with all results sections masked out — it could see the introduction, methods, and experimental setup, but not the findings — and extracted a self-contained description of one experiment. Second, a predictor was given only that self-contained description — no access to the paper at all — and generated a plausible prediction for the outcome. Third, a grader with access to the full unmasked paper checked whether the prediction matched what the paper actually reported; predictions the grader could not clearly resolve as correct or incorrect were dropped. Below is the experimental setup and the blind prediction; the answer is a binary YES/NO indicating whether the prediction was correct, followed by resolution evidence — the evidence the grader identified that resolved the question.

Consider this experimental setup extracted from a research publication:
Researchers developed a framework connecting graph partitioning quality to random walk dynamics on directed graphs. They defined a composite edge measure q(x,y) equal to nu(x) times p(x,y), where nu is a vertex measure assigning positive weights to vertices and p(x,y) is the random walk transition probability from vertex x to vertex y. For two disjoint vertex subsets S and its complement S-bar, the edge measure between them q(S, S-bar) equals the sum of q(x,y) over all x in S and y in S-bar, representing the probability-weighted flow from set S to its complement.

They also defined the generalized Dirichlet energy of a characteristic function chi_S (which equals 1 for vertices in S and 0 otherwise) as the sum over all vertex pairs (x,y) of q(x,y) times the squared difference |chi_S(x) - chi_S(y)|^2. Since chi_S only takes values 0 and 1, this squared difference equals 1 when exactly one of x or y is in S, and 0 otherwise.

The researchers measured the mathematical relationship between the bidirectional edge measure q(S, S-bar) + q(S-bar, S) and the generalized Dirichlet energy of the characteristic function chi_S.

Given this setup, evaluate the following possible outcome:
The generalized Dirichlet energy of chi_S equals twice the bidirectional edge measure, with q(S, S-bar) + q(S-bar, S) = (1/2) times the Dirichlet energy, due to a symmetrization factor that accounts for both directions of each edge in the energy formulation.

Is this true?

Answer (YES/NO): NO